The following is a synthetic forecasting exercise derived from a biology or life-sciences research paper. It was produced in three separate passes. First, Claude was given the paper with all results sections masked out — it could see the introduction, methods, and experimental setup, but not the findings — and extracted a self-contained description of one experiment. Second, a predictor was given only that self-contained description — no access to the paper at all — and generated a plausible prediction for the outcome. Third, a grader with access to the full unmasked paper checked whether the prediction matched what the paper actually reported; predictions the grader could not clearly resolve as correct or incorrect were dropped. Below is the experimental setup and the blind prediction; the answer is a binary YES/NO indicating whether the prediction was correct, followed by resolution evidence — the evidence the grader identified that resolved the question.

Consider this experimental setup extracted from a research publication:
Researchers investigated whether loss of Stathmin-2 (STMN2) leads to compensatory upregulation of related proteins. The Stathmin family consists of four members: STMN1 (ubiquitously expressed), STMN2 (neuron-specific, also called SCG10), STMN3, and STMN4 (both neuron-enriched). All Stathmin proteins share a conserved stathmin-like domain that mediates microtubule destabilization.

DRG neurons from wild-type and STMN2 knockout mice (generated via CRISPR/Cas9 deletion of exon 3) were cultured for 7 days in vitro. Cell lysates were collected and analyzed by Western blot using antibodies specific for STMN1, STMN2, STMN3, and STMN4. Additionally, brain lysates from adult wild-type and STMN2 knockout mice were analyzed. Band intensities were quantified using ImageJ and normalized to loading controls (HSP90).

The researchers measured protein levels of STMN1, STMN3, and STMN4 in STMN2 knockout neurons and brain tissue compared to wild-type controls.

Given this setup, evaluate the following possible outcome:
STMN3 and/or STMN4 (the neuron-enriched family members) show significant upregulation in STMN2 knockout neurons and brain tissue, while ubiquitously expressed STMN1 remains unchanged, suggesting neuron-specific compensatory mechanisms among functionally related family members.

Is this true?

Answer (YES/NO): NO